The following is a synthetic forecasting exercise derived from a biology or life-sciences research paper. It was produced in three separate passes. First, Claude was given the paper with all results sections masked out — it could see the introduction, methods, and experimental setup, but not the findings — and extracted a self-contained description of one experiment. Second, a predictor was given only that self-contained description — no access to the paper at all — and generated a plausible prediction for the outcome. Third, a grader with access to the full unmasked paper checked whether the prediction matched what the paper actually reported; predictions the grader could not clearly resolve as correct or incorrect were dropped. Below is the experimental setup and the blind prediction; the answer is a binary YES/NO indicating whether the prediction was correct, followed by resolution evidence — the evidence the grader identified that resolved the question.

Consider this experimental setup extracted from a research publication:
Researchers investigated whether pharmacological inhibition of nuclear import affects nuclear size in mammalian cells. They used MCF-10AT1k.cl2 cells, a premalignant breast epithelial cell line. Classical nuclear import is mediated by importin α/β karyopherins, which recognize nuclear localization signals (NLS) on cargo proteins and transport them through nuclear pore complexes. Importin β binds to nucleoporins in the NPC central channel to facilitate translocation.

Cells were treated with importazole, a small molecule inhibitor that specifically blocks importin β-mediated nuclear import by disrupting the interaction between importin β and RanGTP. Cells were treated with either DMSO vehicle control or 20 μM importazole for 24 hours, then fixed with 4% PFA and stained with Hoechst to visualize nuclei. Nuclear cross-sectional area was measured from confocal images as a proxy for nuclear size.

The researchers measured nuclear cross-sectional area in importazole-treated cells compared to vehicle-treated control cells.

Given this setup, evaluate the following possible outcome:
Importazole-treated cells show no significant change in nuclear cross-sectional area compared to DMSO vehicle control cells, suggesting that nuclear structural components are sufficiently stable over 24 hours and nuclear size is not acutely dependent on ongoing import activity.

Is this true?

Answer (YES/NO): NO